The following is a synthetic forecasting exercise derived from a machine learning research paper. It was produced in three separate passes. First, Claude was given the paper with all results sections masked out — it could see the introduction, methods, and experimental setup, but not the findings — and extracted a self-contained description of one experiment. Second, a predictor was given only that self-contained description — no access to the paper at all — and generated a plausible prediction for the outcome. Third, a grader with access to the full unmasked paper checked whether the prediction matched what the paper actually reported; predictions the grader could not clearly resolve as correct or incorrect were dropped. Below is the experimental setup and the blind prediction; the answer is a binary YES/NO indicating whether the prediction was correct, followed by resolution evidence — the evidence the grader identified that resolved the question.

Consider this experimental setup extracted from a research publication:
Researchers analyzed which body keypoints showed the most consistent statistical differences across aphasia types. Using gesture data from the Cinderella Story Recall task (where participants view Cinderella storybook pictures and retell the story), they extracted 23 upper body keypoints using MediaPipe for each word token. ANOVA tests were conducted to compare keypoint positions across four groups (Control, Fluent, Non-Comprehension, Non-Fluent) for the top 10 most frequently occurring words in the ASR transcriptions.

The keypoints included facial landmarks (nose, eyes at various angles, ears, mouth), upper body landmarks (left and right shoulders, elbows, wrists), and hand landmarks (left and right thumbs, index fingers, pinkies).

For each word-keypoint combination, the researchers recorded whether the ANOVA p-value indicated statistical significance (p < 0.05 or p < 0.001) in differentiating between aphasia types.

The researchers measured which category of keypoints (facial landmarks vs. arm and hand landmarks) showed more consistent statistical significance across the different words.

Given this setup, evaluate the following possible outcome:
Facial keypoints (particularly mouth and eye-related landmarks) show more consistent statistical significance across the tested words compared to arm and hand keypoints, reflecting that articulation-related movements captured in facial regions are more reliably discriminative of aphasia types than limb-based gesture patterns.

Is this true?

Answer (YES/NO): NO